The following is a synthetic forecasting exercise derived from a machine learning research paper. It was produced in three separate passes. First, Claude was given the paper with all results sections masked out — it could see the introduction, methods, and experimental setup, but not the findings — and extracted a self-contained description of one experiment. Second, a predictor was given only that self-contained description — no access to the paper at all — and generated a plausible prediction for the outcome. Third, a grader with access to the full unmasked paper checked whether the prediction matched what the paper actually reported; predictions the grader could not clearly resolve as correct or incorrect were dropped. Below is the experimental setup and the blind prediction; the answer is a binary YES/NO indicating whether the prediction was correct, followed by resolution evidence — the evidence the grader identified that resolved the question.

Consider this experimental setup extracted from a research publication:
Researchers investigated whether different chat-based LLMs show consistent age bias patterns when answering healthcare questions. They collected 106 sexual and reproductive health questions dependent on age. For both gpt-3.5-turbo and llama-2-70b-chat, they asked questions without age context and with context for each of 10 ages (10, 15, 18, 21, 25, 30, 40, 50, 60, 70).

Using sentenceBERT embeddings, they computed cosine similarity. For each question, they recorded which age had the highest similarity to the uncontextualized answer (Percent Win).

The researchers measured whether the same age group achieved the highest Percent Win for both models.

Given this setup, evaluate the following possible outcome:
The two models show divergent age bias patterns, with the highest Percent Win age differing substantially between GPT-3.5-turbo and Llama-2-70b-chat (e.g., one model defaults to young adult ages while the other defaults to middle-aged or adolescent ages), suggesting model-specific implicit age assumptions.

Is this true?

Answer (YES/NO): NO